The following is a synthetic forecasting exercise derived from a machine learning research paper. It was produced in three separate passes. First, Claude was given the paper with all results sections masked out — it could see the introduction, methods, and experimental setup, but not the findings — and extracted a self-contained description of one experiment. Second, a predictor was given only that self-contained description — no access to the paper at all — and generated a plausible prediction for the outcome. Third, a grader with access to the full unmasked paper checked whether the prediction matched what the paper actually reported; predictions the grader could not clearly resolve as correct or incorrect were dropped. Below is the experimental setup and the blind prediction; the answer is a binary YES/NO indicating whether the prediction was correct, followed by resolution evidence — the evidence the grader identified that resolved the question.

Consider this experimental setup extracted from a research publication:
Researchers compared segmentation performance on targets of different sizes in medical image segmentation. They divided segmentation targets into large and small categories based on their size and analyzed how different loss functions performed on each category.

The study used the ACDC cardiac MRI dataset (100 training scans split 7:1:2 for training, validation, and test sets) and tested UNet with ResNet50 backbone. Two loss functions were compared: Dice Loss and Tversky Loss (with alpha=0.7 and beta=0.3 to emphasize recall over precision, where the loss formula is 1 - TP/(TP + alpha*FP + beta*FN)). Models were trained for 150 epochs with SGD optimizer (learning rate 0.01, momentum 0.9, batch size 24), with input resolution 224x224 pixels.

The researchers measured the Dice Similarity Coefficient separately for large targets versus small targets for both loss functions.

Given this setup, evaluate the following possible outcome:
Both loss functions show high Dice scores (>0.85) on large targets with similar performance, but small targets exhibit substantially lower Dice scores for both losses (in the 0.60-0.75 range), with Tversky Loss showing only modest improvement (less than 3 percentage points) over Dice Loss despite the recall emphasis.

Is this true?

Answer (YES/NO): NO